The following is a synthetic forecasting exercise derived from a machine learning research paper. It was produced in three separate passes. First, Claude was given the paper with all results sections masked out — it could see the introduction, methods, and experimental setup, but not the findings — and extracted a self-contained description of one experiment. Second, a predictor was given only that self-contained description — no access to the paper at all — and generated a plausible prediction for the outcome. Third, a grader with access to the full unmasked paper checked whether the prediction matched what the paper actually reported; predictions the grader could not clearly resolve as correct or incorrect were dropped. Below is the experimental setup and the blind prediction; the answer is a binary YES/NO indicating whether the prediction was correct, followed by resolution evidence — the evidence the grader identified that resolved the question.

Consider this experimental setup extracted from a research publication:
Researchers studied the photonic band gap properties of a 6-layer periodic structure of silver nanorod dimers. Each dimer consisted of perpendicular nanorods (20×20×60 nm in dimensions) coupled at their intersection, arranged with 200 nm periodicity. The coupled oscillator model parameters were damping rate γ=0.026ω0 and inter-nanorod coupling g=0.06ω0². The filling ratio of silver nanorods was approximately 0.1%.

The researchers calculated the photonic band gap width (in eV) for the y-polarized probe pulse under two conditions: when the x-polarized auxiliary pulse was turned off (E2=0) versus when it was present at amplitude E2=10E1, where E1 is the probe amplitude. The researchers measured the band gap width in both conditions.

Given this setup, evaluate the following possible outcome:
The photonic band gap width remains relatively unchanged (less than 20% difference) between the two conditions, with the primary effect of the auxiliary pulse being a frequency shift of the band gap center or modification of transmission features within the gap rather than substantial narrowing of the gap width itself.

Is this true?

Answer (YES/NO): NO